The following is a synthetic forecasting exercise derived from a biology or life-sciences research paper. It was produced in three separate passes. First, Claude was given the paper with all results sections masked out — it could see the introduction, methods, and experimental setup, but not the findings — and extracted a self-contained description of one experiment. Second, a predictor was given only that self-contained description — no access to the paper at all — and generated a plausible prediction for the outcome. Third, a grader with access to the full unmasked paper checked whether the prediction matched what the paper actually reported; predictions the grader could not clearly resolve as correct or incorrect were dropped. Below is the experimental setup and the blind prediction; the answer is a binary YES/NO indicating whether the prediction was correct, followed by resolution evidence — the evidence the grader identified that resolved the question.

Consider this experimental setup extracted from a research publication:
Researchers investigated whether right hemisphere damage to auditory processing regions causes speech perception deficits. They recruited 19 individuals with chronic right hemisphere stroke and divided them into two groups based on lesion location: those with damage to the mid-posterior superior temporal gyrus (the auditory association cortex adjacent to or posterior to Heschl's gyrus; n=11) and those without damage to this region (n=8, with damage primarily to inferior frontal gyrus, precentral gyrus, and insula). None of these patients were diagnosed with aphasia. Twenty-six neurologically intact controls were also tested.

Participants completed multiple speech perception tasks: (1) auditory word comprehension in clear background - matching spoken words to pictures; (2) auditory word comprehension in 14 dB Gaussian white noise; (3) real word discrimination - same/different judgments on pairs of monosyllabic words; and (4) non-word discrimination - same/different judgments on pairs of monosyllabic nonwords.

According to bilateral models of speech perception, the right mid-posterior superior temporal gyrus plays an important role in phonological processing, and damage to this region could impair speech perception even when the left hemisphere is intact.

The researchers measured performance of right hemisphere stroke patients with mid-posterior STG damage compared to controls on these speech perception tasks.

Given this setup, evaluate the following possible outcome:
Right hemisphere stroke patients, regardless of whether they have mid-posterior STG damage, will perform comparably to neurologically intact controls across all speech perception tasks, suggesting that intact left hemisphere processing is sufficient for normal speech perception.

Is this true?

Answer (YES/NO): NO